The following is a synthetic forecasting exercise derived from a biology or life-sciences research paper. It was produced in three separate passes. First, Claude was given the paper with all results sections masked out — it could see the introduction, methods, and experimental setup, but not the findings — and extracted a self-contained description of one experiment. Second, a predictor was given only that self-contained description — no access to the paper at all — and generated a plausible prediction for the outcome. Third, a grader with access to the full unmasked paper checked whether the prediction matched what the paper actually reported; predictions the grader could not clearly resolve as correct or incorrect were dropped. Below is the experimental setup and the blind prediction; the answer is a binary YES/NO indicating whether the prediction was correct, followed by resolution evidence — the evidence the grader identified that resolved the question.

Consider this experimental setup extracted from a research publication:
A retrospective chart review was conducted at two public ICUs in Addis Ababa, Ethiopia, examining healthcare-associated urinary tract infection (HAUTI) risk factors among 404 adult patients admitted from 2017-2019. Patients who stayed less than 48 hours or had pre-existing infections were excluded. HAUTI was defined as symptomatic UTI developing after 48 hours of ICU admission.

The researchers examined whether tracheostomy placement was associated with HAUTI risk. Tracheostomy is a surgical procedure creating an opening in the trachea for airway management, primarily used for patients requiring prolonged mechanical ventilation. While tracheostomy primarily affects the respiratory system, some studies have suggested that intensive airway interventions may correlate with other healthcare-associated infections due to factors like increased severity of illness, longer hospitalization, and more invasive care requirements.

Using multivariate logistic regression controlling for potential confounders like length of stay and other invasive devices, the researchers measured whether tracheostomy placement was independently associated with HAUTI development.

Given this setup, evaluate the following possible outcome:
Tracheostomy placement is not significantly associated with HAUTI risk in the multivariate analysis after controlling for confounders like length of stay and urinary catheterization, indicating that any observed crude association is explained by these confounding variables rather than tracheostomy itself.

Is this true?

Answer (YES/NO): NO